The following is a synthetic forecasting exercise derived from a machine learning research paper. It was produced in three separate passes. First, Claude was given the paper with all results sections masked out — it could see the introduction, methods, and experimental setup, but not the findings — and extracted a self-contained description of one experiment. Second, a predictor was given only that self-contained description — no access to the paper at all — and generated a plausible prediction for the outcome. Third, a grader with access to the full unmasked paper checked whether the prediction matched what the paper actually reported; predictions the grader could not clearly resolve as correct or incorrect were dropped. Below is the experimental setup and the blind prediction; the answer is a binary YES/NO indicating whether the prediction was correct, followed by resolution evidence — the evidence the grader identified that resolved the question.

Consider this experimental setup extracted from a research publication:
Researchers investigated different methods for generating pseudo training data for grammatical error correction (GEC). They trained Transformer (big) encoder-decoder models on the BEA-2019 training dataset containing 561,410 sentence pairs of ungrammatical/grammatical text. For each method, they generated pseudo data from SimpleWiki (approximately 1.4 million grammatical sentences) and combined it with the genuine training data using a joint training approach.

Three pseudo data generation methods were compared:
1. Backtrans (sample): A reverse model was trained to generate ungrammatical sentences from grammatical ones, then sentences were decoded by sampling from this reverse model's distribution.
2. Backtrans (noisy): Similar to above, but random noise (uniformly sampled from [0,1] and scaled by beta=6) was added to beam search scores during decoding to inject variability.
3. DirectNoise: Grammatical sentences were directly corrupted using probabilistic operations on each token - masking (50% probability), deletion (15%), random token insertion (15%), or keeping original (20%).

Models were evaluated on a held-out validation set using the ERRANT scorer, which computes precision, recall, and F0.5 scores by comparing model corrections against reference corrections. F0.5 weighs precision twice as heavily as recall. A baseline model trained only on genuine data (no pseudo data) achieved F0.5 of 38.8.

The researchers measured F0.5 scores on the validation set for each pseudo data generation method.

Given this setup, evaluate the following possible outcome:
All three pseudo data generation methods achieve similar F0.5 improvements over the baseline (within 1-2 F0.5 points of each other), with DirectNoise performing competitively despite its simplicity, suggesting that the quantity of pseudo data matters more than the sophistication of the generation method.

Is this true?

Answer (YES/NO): NO